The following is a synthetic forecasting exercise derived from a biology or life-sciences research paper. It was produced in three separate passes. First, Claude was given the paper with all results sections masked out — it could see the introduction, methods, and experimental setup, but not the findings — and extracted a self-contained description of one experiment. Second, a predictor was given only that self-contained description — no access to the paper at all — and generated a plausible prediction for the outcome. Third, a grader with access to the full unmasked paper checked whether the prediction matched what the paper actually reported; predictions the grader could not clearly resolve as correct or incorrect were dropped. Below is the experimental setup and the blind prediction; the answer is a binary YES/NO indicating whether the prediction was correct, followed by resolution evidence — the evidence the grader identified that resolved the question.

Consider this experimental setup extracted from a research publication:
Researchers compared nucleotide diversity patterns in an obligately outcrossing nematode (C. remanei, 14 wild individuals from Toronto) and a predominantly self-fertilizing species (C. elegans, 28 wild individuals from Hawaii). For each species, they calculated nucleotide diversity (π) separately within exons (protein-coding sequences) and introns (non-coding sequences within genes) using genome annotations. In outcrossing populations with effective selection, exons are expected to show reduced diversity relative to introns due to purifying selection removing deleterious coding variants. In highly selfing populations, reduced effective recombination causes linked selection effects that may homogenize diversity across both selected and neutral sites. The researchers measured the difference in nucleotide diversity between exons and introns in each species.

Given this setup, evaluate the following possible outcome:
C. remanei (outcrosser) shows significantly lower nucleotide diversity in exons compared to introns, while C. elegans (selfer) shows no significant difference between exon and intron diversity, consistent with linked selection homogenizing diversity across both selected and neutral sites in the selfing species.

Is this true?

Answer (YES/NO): YES